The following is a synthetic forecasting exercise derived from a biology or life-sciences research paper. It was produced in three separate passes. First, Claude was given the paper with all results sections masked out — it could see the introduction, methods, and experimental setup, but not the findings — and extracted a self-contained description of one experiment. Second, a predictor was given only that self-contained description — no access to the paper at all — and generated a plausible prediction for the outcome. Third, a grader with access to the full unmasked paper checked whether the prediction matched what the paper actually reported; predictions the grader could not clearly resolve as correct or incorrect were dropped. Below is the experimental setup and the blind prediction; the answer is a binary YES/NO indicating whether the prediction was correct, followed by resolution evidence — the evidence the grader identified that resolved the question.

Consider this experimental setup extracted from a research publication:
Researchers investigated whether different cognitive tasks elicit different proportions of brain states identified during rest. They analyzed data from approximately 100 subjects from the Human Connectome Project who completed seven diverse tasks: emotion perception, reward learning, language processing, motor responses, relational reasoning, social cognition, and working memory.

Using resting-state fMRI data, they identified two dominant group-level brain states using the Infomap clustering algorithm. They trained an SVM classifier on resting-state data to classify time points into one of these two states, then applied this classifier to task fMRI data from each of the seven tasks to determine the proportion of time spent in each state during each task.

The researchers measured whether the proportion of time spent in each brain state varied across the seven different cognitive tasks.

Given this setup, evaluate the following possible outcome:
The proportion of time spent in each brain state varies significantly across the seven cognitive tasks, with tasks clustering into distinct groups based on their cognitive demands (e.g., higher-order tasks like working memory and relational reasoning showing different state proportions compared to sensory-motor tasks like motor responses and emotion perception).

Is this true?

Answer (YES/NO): NO